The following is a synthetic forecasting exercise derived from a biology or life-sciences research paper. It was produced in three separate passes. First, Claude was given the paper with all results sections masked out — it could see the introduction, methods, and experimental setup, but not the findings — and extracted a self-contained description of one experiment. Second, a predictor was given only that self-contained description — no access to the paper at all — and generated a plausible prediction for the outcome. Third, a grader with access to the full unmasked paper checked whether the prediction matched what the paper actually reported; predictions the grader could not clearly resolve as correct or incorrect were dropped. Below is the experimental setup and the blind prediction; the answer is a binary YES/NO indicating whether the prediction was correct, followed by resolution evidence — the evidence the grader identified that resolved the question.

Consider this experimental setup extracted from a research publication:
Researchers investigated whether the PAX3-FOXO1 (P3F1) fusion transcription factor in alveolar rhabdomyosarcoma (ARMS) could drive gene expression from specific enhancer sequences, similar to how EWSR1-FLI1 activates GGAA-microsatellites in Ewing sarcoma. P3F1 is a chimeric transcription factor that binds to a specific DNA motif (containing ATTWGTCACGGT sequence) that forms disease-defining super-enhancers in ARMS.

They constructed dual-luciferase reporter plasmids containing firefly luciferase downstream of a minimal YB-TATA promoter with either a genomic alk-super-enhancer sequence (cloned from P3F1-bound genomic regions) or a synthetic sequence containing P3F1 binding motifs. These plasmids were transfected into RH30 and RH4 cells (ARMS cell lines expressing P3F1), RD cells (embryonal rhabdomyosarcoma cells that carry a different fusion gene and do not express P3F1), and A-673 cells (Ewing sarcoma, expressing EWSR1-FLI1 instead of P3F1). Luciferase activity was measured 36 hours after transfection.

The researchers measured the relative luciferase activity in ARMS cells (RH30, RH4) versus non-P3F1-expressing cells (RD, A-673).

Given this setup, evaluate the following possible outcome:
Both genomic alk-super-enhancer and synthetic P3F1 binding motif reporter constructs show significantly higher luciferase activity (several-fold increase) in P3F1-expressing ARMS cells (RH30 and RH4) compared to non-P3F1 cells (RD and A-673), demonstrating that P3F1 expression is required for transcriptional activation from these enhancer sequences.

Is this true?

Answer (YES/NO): YES